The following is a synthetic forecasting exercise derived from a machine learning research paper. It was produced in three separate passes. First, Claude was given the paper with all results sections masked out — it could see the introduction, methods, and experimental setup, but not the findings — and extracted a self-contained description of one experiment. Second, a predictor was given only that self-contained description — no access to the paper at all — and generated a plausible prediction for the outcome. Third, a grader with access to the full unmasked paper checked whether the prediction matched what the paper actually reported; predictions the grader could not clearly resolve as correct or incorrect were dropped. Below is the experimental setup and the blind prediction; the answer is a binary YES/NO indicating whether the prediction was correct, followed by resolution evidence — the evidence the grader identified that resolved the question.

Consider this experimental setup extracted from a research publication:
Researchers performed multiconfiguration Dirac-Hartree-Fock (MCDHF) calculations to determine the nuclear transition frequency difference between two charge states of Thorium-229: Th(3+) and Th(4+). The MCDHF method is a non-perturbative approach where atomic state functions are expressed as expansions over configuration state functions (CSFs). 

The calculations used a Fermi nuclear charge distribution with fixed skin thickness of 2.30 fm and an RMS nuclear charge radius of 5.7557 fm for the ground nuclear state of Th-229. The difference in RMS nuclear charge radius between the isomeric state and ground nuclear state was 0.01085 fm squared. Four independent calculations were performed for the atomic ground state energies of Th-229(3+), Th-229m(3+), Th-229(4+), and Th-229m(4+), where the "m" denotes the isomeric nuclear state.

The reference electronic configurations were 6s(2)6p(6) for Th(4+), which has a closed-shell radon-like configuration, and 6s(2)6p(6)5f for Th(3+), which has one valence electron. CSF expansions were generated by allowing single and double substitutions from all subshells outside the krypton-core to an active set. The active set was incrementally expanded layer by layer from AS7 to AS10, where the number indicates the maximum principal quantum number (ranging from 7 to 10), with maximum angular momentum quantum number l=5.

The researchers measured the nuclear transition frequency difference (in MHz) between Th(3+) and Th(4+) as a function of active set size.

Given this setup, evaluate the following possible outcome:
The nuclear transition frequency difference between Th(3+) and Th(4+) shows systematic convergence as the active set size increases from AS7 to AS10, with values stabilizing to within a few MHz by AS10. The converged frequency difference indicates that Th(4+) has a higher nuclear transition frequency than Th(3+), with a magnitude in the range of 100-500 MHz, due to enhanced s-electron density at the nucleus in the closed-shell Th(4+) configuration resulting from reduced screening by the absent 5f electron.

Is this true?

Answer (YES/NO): NO